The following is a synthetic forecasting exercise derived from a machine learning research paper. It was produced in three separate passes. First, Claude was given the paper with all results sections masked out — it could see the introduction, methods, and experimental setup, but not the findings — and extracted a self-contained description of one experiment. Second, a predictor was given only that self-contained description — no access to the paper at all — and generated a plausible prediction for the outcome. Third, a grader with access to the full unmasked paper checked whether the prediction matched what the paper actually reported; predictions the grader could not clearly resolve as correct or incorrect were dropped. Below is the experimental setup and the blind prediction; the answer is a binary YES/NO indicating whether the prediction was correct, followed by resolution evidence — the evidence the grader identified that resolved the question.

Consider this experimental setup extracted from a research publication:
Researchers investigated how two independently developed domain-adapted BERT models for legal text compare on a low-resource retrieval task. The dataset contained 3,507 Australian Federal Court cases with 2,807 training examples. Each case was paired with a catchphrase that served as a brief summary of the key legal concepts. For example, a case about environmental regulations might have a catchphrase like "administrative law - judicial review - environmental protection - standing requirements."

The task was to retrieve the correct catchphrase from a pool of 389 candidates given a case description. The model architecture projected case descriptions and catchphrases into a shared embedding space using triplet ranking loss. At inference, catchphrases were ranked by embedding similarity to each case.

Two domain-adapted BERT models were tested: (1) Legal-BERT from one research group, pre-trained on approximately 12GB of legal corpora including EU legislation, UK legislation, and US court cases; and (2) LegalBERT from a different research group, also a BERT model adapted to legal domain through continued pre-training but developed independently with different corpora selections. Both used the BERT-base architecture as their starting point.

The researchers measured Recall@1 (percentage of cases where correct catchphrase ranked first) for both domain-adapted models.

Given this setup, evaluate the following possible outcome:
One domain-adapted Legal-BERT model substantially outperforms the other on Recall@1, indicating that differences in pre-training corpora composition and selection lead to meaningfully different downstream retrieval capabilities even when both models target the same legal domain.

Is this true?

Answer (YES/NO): YES